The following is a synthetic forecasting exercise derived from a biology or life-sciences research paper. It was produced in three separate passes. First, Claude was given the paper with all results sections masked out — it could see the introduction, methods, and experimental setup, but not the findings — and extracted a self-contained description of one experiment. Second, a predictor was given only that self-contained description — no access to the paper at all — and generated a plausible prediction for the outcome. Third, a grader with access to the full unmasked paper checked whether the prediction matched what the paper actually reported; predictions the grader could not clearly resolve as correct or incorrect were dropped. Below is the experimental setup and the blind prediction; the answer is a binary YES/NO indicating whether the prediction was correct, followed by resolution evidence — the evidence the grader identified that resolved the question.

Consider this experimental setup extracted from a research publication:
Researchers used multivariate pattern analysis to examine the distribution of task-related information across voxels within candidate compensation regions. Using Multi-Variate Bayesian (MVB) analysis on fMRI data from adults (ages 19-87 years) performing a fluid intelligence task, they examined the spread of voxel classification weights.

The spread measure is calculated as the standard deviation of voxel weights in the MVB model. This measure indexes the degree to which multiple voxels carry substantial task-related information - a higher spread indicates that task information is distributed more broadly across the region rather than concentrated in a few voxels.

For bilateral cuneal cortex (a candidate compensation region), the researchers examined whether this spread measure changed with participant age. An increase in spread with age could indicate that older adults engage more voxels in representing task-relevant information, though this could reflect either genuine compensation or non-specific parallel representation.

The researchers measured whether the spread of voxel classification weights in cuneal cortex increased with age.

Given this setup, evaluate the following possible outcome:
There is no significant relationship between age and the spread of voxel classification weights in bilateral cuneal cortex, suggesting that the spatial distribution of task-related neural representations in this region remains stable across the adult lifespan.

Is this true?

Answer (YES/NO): YES